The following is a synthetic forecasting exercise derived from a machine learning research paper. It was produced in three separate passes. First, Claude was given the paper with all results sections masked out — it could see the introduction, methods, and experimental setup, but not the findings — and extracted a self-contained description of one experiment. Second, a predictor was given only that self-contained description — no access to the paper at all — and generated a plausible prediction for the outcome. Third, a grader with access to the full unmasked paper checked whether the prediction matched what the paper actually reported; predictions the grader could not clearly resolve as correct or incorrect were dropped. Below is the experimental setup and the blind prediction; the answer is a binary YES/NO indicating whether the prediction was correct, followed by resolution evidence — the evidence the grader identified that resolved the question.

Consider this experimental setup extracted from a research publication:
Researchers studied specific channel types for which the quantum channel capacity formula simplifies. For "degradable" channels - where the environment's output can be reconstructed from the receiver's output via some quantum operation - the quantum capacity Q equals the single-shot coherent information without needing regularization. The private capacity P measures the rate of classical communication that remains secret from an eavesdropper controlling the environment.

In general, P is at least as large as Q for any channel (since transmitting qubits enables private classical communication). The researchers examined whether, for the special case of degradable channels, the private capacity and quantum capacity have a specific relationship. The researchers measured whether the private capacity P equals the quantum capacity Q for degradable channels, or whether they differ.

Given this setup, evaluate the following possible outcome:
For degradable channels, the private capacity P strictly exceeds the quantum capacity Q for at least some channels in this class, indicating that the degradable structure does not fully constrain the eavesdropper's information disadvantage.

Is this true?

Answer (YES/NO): NO